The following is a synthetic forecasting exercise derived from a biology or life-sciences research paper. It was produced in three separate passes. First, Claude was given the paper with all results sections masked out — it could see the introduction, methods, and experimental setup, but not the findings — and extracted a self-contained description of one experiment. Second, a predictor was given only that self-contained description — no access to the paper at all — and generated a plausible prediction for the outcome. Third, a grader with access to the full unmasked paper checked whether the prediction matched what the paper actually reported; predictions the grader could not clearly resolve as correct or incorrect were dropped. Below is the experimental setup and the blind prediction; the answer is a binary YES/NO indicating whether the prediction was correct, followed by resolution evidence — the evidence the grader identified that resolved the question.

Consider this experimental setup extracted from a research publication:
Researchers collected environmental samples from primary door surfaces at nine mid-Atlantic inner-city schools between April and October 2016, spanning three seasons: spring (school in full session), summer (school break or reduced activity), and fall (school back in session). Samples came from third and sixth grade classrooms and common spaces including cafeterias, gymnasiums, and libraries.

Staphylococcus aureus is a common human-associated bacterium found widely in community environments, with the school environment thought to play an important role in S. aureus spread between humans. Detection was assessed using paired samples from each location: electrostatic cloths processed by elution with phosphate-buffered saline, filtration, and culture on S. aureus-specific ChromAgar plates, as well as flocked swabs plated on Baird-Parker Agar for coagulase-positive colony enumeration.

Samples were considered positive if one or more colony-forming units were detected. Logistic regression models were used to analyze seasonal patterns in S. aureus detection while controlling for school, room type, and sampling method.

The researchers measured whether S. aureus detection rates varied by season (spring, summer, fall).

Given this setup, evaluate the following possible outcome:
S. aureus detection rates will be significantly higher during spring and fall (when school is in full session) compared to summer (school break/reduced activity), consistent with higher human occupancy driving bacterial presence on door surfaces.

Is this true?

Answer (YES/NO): NO